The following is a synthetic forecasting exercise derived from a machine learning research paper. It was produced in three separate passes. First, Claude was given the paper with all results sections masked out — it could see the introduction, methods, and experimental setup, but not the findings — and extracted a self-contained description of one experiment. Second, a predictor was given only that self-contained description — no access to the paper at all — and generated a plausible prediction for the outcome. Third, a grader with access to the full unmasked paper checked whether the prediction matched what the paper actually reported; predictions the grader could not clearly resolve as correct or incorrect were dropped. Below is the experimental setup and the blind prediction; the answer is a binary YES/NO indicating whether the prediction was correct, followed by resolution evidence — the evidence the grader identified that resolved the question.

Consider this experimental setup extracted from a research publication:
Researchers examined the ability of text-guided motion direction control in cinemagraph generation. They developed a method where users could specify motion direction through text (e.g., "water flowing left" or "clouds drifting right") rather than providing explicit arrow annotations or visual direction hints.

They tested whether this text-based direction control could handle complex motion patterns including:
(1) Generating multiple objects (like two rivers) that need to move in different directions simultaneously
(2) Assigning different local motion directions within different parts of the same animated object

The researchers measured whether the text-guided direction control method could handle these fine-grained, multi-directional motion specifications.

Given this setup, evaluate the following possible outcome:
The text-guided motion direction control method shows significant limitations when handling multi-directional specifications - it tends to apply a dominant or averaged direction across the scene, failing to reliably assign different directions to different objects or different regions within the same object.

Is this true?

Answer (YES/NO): YES